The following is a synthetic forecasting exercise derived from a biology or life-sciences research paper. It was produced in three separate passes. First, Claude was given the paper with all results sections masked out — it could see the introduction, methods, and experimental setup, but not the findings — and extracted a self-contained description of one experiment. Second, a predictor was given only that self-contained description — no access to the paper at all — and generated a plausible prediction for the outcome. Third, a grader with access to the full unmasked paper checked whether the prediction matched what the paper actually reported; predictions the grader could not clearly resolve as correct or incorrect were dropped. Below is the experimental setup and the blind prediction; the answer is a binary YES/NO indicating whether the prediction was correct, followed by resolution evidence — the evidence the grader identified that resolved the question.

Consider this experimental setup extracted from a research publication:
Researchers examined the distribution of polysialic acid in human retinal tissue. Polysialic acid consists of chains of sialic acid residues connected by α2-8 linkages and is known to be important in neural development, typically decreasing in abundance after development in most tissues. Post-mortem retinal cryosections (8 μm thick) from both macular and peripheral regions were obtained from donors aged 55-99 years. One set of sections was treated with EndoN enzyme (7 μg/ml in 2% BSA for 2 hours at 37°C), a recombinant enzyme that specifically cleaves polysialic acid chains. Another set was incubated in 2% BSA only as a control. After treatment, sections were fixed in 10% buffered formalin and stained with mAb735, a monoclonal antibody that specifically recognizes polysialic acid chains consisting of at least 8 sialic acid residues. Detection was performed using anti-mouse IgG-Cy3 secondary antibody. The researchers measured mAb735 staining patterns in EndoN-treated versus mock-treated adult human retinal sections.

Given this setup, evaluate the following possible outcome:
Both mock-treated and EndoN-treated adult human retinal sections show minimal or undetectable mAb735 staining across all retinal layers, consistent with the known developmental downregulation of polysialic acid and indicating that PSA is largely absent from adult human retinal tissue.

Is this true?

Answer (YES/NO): NO